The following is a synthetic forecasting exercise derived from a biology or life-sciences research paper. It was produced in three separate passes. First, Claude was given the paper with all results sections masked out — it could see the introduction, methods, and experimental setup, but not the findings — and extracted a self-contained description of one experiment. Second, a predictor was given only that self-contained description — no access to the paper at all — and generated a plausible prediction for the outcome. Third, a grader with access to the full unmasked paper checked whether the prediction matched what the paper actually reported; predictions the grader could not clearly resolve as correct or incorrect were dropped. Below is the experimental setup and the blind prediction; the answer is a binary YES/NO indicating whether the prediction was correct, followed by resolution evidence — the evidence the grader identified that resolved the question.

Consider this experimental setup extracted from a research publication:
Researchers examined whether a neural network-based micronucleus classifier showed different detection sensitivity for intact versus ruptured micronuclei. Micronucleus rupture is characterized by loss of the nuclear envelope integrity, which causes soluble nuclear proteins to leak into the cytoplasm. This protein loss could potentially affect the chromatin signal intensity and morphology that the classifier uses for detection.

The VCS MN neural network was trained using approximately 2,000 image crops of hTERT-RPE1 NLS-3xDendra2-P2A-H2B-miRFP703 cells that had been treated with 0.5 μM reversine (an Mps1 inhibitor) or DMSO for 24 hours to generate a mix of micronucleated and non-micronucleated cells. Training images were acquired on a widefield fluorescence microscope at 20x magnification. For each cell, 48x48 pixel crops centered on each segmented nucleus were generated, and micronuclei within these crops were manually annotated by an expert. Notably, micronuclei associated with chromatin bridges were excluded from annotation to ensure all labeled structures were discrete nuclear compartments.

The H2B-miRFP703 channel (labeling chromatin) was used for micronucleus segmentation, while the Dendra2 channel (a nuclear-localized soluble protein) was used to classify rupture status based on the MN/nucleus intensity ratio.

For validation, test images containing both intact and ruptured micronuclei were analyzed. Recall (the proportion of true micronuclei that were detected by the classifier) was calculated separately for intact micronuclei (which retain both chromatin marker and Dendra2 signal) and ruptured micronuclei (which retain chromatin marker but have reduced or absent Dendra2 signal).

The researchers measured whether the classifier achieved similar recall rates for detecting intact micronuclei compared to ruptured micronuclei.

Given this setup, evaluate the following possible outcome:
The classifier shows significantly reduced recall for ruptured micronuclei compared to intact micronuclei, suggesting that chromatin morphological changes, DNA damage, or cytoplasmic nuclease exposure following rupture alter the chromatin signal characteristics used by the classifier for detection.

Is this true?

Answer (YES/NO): NO